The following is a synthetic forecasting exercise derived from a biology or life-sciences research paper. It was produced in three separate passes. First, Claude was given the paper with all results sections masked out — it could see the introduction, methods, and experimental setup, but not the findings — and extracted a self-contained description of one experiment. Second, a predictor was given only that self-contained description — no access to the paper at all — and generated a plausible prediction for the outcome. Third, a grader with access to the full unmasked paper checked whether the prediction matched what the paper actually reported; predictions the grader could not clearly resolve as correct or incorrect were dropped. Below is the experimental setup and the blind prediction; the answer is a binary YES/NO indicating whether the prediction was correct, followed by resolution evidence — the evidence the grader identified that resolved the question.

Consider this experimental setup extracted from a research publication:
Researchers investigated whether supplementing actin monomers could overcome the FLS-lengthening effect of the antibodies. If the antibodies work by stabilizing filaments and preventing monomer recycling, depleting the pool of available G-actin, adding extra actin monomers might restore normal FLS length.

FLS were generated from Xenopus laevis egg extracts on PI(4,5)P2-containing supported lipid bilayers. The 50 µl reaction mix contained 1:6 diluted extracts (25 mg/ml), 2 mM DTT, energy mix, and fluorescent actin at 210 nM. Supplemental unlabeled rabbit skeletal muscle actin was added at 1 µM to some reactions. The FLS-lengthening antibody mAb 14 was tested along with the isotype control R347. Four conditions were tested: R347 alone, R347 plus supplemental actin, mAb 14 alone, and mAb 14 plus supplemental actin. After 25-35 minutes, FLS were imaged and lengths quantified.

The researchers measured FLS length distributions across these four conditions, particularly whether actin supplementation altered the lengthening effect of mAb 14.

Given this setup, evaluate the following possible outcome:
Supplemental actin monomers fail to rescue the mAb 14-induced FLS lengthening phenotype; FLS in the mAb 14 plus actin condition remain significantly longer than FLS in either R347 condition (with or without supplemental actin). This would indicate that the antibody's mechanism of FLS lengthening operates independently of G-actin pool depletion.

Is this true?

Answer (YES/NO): NO